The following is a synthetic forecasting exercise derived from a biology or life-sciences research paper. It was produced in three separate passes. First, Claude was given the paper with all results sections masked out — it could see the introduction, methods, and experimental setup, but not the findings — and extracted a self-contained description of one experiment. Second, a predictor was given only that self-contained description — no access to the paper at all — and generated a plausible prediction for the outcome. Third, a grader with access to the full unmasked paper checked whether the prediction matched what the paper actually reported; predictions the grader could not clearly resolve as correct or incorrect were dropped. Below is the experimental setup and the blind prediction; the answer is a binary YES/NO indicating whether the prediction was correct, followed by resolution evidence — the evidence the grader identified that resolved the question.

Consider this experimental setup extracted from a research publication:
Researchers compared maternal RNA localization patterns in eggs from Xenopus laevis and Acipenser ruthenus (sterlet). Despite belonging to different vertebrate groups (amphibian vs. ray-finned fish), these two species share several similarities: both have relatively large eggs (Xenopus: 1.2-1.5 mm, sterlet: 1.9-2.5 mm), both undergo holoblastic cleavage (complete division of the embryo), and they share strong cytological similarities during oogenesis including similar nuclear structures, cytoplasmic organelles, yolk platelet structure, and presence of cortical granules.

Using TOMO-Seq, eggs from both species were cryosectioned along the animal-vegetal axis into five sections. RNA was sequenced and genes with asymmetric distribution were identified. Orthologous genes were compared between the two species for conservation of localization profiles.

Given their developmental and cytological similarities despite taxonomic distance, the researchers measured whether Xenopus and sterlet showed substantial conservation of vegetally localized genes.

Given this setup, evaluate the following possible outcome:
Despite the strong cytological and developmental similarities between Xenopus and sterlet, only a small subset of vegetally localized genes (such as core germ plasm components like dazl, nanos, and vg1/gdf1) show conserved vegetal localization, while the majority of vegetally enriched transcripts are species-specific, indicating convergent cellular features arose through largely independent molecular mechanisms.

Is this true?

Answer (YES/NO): NO